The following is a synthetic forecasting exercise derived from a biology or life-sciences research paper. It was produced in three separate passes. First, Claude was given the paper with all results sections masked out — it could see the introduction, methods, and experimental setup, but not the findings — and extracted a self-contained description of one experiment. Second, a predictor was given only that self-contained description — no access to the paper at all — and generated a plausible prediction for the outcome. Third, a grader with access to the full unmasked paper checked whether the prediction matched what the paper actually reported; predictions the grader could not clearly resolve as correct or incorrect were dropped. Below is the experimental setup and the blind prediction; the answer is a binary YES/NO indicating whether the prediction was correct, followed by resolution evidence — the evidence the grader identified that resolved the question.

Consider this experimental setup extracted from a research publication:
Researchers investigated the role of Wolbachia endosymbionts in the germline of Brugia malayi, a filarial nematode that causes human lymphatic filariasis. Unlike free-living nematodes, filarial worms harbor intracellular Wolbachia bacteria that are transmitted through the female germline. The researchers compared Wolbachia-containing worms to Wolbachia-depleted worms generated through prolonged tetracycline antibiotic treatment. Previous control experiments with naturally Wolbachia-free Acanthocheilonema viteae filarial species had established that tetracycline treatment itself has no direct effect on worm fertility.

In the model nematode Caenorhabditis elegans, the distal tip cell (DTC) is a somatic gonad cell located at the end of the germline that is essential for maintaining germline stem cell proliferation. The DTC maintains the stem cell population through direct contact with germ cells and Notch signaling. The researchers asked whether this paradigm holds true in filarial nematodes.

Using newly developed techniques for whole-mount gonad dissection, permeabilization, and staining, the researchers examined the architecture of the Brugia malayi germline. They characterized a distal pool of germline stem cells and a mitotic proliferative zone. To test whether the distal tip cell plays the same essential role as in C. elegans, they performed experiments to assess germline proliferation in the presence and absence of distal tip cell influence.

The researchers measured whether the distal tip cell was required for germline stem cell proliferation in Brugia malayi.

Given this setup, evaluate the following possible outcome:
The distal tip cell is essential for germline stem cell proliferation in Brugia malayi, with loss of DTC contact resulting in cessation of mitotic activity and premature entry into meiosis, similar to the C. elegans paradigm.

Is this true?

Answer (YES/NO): NO